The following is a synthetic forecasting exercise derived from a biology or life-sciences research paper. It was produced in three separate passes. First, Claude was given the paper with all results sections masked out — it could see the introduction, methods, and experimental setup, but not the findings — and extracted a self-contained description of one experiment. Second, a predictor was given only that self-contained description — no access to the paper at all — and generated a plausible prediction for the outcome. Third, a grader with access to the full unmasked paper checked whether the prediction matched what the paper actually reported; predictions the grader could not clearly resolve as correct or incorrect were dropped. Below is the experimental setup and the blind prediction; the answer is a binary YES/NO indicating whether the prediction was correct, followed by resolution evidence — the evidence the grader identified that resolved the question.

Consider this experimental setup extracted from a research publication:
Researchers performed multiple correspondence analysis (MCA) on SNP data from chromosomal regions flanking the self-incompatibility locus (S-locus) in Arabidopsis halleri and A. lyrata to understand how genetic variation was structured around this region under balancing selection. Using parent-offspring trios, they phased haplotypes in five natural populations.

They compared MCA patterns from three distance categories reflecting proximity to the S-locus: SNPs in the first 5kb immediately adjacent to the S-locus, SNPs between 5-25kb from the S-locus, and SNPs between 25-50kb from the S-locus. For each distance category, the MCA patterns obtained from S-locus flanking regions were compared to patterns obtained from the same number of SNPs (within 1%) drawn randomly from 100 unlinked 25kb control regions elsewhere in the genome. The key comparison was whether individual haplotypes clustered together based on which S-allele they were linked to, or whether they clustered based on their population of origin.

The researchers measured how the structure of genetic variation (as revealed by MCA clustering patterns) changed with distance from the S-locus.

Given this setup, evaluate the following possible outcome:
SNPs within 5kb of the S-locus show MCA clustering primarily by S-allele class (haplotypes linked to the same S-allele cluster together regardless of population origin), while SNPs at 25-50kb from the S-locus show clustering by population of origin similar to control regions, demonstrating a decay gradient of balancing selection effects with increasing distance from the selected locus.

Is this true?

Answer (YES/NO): YES